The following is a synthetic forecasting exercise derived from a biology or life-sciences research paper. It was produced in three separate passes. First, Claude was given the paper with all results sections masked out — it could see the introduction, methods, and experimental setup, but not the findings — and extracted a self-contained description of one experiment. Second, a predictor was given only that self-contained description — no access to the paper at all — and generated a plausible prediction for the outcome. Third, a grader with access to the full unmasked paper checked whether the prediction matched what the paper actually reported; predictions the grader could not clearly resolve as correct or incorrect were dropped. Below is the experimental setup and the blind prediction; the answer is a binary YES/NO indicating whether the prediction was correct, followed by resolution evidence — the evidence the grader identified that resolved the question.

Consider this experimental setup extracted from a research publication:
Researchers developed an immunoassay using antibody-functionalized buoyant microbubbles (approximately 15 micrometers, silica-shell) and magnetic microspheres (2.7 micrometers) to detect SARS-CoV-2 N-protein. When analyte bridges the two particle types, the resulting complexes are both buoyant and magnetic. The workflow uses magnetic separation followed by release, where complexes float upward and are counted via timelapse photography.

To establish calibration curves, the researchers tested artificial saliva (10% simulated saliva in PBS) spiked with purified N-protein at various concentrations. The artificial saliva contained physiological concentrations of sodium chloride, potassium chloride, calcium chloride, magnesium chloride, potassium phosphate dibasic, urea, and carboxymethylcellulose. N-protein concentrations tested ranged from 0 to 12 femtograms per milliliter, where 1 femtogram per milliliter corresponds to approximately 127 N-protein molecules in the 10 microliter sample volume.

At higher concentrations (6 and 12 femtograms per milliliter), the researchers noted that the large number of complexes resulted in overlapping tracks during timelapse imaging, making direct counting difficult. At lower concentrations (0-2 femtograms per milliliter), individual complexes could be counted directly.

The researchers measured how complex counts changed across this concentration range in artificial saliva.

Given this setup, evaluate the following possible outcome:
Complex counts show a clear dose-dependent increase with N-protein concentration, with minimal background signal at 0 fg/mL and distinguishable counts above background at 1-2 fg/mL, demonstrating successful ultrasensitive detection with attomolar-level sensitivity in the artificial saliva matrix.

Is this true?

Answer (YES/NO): YES